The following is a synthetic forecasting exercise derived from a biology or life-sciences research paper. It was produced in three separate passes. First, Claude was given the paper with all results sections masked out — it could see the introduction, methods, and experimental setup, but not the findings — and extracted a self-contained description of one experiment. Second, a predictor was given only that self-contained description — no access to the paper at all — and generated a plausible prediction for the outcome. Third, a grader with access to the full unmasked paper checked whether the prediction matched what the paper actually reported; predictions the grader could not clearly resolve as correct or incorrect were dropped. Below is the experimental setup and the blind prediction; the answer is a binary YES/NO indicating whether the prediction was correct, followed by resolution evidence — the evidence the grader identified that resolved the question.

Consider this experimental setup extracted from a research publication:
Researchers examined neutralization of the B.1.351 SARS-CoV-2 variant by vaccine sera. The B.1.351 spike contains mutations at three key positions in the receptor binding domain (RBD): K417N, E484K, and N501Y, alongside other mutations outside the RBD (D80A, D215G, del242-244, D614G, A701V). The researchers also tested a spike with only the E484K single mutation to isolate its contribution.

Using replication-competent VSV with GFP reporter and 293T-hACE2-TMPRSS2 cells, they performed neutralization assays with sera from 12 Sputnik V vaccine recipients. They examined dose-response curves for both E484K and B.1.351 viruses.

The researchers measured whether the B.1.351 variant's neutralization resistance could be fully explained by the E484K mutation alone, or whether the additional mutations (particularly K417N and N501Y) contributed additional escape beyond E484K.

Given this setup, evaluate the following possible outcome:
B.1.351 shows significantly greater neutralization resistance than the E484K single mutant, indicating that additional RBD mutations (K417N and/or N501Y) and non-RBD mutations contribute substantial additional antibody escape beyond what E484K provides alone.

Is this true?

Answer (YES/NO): YES